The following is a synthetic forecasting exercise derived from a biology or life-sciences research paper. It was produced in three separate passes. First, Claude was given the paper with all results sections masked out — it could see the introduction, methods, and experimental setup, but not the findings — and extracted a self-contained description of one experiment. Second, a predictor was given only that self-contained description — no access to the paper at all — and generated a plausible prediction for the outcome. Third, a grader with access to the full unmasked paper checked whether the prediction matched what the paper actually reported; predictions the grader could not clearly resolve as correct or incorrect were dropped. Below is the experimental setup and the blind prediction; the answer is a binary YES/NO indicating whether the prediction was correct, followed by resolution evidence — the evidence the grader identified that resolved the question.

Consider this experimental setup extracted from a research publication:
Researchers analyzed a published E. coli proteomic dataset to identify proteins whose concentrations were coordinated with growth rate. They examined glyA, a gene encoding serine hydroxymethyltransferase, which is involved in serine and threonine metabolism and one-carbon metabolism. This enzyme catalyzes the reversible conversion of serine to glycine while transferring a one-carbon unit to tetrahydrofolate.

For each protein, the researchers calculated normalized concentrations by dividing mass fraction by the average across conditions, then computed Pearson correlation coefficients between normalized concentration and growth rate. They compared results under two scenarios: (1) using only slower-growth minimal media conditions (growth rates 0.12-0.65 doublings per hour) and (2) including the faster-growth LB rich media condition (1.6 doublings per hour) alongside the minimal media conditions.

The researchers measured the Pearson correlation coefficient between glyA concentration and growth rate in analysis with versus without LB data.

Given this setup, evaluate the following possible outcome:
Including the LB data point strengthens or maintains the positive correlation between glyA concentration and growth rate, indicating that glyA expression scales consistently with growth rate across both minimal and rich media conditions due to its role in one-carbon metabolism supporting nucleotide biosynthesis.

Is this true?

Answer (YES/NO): NO